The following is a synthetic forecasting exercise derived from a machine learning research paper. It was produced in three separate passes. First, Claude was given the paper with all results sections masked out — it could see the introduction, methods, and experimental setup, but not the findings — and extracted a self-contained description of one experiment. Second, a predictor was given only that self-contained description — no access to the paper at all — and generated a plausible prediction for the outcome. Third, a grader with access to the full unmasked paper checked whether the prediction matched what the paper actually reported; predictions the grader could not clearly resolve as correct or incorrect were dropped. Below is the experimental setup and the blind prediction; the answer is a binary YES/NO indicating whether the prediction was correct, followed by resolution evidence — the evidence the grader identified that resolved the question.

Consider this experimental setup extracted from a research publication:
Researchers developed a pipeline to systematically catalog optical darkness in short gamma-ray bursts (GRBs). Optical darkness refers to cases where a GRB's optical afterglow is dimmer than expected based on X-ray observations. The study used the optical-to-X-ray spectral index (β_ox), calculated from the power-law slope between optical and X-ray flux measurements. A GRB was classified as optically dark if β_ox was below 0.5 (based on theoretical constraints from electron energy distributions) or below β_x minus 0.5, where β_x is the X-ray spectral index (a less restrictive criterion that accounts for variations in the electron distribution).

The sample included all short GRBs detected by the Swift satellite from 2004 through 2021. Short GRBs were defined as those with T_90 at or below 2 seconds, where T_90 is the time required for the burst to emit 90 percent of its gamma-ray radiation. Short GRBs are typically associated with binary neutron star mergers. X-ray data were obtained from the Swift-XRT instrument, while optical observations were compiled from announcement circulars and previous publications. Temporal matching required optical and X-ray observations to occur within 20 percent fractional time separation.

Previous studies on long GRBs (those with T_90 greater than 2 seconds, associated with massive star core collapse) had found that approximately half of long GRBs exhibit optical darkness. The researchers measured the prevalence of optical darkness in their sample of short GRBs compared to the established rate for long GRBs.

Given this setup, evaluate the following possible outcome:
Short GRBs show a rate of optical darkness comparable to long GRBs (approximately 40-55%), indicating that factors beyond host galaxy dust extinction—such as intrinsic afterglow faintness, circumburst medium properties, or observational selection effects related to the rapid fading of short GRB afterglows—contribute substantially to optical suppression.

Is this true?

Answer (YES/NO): NO